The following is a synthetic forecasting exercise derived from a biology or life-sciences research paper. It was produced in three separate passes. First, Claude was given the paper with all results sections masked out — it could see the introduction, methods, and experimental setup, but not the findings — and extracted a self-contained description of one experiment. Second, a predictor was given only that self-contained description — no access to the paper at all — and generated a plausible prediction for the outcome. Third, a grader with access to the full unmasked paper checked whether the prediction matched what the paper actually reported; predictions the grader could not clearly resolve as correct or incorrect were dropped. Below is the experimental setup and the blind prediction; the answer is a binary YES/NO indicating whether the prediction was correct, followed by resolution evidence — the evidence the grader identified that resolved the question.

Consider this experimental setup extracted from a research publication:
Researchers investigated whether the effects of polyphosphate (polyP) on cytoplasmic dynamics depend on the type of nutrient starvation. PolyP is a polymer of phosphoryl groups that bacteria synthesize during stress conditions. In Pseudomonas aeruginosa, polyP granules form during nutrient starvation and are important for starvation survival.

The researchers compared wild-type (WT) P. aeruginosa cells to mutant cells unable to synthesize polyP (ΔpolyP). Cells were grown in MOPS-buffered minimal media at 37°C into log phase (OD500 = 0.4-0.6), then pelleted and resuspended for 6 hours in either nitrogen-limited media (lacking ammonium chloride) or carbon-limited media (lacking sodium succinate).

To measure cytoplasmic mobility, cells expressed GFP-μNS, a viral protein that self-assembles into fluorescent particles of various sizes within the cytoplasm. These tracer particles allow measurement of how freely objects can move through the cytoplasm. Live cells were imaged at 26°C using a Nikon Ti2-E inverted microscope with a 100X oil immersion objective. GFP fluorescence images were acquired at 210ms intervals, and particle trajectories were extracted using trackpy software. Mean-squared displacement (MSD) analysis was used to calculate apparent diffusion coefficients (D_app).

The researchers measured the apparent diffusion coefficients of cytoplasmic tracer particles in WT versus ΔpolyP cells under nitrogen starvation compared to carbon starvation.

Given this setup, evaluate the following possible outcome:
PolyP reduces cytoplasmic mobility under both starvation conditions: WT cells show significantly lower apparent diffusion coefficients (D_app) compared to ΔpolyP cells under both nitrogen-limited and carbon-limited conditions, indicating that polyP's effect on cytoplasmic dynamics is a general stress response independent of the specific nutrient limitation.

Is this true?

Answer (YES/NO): NO